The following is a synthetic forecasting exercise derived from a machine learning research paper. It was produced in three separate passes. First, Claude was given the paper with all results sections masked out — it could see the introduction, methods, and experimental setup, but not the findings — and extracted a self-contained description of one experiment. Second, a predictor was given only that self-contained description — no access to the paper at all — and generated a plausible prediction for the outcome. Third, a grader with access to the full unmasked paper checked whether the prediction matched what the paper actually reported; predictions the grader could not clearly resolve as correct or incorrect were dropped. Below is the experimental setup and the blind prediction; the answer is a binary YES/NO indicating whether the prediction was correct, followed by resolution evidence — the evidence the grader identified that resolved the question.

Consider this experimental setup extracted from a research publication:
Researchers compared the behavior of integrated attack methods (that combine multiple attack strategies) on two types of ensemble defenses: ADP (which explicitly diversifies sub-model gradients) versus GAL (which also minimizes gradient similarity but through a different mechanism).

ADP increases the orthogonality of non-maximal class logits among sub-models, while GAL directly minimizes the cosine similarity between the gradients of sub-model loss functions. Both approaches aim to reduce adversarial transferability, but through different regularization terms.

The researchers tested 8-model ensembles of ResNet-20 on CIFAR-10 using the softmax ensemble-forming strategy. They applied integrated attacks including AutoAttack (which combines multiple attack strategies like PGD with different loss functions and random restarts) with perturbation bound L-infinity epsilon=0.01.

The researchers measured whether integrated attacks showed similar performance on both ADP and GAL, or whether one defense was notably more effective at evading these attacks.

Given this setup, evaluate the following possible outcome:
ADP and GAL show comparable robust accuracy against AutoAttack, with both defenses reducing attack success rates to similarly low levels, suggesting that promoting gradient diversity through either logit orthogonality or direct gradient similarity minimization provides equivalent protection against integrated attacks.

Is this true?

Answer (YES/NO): NO